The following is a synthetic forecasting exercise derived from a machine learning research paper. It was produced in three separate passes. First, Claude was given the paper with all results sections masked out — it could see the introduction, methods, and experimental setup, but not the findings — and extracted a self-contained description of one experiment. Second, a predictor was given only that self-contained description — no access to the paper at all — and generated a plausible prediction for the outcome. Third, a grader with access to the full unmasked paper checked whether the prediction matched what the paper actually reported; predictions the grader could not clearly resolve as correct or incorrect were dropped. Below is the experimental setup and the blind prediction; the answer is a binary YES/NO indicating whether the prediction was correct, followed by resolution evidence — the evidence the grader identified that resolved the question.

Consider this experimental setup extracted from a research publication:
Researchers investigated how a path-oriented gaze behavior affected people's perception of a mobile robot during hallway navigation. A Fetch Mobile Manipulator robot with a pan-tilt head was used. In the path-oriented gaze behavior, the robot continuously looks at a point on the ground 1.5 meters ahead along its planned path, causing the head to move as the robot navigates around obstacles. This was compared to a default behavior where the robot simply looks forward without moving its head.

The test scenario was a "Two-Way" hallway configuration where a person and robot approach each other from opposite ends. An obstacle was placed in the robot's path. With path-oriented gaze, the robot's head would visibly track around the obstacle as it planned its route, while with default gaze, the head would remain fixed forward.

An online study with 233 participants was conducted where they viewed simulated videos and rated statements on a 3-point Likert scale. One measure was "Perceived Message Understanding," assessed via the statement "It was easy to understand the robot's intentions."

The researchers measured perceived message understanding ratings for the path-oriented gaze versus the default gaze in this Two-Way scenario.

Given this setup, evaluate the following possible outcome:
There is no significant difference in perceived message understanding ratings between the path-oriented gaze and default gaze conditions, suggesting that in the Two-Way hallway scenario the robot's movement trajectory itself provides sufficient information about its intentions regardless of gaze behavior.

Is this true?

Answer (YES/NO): YES